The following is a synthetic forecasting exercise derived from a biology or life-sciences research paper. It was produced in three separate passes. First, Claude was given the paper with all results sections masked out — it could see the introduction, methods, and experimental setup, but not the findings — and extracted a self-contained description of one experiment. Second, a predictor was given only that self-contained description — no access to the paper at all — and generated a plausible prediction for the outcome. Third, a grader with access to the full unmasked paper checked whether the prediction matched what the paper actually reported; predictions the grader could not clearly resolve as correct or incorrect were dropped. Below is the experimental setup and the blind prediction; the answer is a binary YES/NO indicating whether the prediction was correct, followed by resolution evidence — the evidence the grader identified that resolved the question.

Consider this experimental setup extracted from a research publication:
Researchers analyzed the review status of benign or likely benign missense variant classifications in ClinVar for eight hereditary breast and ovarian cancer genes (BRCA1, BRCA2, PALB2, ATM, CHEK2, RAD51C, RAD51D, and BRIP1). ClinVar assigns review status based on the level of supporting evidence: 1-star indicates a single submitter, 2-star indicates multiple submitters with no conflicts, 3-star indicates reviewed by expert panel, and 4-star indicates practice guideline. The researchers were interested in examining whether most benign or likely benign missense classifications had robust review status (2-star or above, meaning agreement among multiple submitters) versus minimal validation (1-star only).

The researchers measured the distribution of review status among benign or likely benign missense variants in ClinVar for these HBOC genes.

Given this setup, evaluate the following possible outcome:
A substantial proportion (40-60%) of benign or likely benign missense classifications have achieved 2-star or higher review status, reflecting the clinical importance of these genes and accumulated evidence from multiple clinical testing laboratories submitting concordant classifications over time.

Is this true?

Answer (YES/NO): YES